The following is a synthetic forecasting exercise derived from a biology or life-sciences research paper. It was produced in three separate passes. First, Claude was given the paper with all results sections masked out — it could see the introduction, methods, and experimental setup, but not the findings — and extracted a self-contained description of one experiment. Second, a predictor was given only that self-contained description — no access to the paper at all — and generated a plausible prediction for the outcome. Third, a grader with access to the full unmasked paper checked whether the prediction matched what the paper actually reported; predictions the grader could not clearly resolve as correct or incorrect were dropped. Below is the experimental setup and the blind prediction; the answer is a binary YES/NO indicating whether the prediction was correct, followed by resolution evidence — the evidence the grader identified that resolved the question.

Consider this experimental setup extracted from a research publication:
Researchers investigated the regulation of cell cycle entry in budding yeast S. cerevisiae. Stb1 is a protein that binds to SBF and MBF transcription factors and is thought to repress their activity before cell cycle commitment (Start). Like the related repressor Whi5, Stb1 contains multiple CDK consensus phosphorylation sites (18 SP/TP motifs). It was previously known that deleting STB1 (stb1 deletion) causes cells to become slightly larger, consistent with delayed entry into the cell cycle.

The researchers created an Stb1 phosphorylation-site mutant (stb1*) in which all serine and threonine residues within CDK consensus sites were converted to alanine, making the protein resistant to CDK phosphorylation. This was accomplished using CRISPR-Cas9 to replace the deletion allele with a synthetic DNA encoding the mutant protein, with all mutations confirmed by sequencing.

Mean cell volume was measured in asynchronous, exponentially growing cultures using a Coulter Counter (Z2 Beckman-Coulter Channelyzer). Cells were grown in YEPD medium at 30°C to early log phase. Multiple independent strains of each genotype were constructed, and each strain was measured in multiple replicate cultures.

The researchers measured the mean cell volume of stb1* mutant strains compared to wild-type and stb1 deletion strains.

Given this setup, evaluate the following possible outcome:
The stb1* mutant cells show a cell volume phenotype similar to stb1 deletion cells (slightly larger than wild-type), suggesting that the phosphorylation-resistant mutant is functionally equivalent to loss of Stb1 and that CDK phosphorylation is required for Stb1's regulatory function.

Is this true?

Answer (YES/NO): NO